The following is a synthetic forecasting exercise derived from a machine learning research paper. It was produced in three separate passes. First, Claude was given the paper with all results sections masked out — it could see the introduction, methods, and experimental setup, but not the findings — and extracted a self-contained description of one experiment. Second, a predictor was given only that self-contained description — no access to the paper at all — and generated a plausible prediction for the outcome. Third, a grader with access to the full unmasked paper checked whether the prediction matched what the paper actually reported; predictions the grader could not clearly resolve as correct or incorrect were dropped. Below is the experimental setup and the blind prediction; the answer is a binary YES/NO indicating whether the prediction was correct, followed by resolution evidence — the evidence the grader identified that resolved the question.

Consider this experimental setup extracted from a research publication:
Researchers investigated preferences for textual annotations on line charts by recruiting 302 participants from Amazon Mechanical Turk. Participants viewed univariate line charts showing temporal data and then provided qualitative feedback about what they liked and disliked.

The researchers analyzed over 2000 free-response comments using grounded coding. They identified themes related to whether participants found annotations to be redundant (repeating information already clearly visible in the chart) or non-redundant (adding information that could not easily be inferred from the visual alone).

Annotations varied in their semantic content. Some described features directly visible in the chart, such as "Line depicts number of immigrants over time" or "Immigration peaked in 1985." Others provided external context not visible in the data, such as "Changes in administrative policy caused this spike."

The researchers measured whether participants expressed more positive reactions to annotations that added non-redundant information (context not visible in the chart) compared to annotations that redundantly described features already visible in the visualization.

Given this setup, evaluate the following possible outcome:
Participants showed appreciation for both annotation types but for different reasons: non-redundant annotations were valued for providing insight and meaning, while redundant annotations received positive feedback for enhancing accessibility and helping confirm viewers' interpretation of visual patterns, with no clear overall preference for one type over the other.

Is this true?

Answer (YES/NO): NO